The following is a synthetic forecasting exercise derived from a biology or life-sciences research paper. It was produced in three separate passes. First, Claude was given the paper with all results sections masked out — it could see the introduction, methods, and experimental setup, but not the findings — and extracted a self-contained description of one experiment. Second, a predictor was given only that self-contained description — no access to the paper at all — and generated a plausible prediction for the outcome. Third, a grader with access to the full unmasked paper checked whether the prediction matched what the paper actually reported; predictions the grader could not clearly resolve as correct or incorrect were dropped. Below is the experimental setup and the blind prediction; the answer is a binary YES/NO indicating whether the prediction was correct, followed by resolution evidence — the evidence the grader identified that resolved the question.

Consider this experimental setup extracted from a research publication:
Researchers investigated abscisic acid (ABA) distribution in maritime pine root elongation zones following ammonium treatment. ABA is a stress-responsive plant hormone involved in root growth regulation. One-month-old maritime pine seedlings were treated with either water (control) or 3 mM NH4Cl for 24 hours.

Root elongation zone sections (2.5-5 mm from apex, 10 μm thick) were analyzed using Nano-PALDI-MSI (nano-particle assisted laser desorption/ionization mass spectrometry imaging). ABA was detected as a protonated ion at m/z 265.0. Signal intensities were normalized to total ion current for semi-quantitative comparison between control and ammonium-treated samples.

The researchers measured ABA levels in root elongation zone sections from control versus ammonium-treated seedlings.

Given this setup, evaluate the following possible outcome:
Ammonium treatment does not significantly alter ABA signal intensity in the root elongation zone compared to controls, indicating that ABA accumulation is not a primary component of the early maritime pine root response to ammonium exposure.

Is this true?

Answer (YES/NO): NO